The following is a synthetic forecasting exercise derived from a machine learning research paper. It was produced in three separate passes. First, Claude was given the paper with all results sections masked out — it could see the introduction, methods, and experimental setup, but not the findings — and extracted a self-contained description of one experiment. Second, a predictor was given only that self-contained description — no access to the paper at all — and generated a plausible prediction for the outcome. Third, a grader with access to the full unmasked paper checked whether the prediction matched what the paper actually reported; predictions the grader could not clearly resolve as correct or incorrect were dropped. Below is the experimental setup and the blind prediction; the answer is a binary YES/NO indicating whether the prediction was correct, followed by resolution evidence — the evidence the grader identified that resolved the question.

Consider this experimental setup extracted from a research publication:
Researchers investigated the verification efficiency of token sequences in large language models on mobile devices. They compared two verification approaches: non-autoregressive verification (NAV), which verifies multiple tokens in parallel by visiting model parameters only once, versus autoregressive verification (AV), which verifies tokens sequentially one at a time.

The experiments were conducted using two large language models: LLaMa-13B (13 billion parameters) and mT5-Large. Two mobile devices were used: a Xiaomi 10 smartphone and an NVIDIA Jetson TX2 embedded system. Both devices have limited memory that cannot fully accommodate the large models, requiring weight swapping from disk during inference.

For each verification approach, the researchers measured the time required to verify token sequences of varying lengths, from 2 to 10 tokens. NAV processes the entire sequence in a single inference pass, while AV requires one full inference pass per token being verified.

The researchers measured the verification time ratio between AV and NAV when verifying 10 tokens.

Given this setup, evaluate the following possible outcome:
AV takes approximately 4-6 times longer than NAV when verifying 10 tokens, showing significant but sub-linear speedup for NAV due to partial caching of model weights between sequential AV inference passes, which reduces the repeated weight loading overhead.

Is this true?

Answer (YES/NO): NO